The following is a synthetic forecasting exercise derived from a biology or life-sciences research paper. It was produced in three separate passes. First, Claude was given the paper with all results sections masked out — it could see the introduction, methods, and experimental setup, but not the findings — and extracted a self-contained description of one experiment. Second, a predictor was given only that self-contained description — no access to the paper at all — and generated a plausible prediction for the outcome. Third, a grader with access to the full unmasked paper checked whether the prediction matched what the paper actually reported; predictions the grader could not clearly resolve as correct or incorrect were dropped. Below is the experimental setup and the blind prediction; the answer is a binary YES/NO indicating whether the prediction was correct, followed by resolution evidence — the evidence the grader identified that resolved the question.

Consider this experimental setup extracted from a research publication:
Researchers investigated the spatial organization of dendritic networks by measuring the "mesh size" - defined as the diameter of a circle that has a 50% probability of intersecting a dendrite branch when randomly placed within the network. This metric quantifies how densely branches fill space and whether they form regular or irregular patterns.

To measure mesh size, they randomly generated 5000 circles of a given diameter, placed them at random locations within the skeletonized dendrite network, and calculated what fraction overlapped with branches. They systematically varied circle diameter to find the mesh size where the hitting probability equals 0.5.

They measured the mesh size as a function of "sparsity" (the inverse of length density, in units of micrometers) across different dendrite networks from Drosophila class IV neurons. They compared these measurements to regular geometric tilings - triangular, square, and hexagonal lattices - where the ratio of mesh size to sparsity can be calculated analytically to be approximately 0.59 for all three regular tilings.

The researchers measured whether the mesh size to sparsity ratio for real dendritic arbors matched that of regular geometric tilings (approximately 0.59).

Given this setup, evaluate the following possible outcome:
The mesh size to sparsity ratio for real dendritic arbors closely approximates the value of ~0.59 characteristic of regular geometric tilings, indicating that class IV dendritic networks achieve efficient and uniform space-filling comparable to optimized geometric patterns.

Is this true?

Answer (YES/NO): YES